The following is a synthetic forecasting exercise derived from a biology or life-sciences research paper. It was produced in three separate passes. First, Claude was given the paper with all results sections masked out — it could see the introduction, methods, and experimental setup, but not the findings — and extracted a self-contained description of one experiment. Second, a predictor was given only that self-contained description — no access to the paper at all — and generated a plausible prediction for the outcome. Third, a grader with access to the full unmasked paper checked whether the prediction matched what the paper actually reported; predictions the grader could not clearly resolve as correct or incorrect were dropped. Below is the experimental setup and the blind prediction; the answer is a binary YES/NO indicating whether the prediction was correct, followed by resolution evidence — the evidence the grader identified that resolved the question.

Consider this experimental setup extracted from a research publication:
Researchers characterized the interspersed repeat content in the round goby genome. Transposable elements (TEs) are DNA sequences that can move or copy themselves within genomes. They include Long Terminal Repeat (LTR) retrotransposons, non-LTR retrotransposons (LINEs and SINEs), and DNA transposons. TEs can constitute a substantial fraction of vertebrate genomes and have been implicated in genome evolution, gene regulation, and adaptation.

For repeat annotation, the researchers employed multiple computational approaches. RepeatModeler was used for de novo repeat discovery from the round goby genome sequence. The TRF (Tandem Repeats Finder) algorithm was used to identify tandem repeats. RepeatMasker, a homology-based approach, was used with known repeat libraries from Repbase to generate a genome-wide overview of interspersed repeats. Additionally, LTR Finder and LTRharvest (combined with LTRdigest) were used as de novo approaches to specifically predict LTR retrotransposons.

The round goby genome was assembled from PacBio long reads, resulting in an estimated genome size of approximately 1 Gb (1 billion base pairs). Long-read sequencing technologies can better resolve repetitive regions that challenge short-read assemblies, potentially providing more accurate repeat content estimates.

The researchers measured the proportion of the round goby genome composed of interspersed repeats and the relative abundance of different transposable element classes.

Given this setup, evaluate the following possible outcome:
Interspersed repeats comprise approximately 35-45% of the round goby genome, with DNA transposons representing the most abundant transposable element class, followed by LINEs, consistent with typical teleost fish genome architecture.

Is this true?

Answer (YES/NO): NO